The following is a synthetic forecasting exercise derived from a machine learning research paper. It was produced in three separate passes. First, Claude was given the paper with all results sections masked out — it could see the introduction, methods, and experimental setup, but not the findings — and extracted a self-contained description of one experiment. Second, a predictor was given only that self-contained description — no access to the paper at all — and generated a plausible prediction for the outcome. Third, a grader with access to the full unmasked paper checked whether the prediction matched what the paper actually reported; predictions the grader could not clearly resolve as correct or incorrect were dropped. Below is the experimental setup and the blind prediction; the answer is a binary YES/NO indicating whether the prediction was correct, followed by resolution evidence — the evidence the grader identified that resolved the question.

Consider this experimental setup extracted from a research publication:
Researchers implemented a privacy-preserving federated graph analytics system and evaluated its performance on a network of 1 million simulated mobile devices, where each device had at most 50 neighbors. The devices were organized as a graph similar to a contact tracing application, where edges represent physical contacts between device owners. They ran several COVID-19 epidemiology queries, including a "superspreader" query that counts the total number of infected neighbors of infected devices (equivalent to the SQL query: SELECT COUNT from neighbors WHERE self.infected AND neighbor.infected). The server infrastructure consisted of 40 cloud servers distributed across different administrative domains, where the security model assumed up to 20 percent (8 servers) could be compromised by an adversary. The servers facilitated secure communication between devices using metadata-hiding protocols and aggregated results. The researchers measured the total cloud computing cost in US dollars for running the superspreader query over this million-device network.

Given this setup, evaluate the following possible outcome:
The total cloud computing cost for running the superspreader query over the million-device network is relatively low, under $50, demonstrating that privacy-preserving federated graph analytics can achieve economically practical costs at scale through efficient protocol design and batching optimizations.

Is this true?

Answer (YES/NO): NO